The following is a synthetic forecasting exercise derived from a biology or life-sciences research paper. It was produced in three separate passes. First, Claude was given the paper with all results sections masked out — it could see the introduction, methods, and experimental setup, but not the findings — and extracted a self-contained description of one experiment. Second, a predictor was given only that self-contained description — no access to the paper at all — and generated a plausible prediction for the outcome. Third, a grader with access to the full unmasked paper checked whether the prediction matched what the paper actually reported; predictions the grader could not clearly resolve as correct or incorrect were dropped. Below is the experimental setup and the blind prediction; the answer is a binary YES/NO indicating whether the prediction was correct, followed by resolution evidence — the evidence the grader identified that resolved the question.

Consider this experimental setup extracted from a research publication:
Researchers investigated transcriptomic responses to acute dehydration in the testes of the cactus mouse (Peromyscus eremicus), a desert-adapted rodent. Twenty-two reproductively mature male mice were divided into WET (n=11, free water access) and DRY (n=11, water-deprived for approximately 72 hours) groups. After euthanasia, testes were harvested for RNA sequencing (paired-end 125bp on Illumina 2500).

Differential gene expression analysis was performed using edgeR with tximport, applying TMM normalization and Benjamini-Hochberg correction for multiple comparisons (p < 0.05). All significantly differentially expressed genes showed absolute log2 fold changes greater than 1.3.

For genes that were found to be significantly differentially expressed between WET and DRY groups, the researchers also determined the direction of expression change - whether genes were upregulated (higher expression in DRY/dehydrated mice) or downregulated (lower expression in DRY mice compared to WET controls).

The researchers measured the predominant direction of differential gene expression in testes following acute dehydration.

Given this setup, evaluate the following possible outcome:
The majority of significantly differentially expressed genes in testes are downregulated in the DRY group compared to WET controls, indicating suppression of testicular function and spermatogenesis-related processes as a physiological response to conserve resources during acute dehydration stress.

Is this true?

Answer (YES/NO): NO